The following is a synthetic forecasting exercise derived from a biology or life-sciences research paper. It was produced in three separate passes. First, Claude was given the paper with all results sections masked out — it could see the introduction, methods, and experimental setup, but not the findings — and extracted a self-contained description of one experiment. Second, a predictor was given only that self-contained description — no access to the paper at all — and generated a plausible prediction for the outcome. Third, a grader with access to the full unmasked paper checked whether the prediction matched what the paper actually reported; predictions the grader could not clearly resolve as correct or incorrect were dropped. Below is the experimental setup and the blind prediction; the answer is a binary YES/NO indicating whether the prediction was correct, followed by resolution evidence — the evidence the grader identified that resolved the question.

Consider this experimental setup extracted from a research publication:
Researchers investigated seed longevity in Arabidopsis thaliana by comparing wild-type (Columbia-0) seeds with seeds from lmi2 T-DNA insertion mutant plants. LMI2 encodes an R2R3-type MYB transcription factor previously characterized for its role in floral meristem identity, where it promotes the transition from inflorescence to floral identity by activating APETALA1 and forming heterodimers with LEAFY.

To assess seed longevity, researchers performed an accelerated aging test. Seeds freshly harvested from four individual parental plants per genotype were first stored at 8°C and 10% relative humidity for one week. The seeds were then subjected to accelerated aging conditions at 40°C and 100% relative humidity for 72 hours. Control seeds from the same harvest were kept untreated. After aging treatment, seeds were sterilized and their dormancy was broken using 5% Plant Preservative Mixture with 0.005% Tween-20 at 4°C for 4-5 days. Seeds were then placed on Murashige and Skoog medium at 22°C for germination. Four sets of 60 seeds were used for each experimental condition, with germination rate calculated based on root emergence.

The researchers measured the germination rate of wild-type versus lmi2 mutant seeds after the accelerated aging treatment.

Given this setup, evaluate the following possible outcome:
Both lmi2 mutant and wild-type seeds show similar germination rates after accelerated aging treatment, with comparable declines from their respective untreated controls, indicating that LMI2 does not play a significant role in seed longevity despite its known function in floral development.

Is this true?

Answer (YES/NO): NO